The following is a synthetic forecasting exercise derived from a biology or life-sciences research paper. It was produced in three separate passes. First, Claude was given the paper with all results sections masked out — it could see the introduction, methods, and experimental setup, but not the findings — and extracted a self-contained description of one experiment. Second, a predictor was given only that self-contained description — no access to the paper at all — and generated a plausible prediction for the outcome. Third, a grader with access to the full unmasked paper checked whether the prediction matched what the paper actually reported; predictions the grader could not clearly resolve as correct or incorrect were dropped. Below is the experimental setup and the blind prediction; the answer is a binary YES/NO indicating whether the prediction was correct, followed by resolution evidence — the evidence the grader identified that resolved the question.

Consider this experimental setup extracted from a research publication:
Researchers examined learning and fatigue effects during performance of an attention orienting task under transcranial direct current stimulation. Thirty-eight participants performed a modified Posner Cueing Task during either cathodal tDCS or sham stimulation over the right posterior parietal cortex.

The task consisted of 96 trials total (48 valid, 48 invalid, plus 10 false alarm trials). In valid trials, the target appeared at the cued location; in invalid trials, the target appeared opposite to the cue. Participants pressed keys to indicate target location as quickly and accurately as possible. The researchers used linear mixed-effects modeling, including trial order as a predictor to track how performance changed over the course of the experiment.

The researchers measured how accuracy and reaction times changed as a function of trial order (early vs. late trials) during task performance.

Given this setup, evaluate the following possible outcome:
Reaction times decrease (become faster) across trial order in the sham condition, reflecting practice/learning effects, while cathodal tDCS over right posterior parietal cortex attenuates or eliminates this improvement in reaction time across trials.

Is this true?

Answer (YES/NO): NO